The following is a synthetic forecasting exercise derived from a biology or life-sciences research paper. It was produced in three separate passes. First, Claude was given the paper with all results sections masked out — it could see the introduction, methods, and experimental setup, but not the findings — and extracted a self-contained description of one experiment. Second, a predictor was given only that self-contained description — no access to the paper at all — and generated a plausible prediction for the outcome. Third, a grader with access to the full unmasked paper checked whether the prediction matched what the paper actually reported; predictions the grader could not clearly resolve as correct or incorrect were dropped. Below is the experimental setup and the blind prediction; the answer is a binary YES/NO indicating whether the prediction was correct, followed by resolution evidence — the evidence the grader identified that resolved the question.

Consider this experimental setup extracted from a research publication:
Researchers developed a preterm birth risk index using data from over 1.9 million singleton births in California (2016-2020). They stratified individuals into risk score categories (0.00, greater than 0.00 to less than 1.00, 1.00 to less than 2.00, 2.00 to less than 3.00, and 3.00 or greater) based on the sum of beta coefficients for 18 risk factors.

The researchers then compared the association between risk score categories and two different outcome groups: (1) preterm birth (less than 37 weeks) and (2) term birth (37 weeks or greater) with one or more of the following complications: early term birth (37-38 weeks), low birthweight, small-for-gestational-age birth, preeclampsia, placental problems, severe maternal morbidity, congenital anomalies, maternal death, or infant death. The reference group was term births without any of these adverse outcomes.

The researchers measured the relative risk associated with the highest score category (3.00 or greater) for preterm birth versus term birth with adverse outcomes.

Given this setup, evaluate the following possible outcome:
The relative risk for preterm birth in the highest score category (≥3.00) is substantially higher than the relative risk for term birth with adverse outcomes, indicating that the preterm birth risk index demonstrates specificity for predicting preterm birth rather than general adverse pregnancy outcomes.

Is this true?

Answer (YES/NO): YES